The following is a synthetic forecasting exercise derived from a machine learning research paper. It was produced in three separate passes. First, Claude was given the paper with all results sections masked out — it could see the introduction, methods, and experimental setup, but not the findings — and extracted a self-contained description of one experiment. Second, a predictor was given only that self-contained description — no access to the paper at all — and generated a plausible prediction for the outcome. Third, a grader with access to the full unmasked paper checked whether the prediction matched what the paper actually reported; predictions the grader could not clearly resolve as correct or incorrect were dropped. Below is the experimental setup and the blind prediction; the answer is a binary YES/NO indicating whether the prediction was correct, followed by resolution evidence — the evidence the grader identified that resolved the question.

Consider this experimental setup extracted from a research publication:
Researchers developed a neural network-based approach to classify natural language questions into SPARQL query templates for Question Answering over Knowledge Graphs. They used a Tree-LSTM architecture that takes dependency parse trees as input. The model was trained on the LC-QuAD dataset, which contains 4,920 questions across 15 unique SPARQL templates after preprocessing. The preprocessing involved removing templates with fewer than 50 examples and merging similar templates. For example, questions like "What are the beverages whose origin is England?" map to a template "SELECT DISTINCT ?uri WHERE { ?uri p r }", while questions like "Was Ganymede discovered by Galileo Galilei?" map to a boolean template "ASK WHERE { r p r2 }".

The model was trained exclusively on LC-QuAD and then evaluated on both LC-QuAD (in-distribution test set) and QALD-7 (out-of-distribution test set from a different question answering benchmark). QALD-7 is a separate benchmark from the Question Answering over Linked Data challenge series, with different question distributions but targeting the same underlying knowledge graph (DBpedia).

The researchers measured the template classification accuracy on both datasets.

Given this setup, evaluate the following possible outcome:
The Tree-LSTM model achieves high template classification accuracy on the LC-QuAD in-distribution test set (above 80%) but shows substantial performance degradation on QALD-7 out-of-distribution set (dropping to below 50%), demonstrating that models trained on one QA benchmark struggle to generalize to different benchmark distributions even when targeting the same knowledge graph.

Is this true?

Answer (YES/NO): NO